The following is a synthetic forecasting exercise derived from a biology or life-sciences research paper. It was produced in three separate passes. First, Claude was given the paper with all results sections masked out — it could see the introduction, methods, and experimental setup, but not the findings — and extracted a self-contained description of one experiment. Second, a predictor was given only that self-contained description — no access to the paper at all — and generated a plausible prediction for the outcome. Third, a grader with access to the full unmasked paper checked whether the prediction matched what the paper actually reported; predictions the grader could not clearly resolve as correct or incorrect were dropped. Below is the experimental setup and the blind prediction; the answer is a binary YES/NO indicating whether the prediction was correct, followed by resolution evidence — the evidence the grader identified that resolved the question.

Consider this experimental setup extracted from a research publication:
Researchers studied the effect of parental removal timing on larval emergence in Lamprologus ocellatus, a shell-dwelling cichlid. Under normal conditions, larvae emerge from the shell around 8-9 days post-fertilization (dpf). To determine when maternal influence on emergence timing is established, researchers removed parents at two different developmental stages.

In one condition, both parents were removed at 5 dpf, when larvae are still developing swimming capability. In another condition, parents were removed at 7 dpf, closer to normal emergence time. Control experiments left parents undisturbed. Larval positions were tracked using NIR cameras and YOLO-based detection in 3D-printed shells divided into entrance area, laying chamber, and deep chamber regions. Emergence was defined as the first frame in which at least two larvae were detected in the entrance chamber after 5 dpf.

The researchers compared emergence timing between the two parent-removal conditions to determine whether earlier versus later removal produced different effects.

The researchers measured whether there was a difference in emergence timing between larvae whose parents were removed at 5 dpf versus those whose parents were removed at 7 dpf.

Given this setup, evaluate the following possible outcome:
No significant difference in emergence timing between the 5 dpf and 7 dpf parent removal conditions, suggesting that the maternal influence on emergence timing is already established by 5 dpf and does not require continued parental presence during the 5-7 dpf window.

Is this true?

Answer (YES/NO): NO